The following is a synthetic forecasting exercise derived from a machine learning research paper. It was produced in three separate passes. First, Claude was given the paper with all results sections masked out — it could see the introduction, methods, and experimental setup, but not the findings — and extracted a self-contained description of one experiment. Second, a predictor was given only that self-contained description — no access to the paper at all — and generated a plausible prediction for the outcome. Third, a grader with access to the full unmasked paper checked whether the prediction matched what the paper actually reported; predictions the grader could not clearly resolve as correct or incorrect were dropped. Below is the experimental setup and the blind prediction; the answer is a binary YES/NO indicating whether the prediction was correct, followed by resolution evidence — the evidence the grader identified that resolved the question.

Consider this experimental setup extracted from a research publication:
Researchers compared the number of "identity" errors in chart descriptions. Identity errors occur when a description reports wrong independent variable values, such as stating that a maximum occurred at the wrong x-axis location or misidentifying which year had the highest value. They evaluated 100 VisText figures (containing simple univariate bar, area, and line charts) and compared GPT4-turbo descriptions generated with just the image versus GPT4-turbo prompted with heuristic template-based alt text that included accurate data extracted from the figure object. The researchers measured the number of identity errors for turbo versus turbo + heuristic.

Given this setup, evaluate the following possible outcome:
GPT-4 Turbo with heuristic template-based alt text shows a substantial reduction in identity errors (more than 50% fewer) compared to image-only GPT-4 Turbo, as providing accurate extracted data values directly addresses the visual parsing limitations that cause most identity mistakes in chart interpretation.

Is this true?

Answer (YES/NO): YES